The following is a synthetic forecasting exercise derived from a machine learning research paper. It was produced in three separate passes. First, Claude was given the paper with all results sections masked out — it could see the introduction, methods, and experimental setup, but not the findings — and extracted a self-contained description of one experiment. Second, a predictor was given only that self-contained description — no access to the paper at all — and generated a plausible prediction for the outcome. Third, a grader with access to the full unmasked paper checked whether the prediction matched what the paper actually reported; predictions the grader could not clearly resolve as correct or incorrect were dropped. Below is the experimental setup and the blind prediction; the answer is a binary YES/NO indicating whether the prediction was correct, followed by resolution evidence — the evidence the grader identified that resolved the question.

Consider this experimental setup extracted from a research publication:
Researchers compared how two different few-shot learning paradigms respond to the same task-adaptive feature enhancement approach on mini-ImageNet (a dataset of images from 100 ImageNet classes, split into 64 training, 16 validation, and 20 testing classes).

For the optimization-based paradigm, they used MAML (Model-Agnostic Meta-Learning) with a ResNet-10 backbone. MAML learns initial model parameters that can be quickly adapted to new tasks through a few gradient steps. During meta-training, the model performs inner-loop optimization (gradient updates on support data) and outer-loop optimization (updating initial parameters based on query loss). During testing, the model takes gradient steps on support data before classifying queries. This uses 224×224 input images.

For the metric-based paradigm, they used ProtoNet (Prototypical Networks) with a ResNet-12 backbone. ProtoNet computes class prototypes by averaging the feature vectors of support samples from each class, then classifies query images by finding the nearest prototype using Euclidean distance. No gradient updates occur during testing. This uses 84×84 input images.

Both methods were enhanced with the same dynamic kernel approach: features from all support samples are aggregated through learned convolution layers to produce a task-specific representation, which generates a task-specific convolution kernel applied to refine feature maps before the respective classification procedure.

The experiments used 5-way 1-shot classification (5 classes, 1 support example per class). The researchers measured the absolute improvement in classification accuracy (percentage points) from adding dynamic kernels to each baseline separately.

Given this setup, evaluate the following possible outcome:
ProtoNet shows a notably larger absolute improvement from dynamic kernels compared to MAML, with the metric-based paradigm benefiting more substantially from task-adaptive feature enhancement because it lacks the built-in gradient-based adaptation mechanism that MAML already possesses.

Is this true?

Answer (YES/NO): YES